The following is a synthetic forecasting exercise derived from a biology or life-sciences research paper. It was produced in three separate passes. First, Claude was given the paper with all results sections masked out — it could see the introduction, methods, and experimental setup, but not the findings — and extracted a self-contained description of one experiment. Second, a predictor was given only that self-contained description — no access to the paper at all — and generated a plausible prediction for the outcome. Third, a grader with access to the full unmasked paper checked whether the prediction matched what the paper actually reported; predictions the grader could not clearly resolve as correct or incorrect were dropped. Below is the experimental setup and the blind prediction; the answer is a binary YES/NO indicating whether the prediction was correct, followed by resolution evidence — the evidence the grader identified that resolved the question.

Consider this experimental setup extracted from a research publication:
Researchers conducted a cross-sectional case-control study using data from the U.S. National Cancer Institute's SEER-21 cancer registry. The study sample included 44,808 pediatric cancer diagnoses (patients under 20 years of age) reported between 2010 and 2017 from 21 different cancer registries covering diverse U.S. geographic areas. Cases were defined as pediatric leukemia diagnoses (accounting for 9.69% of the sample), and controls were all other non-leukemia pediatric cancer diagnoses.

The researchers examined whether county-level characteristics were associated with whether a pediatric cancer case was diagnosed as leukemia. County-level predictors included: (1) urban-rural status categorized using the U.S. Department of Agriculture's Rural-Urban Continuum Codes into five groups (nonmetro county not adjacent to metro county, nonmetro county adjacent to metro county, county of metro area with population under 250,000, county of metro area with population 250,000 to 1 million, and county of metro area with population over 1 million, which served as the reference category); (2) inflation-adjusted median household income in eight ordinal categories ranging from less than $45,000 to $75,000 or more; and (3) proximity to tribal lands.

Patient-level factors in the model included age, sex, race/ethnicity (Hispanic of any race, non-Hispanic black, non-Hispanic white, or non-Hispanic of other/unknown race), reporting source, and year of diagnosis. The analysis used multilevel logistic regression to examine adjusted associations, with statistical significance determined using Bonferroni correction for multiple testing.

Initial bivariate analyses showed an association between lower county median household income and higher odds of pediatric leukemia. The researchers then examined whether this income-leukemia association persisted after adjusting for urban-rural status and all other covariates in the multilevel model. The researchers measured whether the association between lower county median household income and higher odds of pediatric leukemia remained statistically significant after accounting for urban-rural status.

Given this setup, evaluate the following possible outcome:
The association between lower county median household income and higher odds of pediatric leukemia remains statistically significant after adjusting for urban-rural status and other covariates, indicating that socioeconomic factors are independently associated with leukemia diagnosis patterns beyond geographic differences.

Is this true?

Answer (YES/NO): NO